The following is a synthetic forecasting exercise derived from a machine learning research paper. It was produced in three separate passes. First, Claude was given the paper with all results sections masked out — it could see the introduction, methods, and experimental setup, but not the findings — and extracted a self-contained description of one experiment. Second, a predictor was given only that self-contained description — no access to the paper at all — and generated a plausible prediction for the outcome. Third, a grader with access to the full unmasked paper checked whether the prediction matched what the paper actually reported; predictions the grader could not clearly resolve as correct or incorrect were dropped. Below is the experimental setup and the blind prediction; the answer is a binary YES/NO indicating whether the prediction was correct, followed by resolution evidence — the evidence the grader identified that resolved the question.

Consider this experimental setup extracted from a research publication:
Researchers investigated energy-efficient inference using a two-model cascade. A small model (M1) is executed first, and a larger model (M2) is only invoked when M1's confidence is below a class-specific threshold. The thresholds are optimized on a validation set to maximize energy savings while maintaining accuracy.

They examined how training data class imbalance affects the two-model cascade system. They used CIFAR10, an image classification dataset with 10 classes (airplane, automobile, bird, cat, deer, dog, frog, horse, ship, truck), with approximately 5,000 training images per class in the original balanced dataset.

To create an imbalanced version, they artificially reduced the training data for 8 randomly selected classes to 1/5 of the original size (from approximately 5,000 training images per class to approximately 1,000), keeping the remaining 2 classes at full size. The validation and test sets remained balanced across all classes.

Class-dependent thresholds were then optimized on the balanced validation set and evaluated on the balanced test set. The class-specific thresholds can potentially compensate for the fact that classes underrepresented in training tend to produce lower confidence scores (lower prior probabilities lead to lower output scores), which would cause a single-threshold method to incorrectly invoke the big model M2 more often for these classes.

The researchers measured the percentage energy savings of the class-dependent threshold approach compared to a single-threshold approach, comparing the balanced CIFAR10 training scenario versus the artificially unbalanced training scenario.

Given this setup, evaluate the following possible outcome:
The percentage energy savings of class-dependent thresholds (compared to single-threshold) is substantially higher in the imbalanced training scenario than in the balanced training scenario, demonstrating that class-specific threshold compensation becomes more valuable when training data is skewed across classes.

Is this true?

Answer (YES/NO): YES